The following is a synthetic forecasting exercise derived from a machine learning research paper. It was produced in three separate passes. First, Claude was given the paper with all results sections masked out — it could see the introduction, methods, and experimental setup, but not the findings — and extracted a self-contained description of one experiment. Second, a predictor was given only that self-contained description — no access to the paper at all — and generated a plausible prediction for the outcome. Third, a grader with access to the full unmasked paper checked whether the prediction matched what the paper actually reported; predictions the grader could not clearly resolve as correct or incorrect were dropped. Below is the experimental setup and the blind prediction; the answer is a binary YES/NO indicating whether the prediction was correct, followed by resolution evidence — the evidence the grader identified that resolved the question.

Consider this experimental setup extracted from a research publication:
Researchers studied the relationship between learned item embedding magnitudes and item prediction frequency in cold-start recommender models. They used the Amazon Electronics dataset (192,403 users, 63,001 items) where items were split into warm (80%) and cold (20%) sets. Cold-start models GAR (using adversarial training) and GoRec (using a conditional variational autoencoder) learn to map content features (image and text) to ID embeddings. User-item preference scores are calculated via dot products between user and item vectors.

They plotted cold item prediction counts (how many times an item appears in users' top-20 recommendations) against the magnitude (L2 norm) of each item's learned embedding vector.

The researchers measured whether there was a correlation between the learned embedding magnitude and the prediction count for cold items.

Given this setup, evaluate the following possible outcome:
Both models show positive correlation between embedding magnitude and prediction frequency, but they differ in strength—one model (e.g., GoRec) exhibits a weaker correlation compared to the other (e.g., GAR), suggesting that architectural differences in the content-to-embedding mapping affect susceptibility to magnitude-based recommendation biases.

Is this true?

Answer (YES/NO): NO